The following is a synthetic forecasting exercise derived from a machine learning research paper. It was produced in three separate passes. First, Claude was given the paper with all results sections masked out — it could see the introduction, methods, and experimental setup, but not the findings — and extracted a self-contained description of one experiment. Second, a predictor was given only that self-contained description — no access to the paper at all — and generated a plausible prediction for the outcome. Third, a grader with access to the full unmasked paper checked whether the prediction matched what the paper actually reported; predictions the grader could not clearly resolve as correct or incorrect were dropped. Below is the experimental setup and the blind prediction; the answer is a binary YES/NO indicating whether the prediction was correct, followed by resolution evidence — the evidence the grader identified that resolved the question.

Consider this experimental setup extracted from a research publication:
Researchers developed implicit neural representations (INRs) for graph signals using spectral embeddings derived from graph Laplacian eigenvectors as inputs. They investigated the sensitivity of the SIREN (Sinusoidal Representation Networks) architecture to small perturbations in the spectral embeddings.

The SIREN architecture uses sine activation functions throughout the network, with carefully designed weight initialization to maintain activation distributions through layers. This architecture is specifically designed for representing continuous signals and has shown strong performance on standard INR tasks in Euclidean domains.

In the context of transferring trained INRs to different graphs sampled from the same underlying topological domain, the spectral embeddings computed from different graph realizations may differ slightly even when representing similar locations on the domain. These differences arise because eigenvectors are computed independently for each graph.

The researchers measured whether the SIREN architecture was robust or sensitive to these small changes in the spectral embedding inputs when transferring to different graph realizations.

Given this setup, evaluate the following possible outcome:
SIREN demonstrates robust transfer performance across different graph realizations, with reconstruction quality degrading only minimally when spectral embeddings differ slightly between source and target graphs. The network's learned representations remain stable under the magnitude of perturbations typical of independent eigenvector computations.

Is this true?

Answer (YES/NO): NO